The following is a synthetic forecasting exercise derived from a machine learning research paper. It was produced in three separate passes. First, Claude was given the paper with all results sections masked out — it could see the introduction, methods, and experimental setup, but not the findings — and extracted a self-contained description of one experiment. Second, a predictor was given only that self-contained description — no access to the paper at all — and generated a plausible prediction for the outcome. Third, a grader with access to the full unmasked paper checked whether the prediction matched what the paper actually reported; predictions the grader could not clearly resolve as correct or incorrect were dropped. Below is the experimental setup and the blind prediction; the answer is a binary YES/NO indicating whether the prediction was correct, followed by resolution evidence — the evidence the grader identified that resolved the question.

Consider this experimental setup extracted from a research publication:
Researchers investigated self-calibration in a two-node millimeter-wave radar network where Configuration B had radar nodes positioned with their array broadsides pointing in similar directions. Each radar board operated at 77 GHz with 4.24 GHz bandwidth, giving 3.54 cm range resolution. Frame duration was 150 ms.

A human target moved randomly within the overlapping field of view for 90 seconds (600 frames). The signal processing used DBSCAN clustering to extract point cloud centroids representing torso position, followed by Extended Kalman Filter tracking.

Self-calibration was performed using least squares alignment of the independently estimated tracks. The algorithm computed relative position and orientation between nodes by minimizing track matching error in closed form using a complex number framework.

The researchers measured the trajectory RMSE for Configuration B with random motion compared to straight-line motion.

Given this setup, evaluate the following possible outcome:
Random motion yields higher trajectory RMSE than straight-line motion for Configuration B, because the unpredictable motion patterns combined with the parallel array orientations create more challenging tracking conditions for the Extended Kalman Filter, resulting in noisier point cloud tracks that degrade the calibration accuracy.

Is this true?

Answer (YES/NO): YES